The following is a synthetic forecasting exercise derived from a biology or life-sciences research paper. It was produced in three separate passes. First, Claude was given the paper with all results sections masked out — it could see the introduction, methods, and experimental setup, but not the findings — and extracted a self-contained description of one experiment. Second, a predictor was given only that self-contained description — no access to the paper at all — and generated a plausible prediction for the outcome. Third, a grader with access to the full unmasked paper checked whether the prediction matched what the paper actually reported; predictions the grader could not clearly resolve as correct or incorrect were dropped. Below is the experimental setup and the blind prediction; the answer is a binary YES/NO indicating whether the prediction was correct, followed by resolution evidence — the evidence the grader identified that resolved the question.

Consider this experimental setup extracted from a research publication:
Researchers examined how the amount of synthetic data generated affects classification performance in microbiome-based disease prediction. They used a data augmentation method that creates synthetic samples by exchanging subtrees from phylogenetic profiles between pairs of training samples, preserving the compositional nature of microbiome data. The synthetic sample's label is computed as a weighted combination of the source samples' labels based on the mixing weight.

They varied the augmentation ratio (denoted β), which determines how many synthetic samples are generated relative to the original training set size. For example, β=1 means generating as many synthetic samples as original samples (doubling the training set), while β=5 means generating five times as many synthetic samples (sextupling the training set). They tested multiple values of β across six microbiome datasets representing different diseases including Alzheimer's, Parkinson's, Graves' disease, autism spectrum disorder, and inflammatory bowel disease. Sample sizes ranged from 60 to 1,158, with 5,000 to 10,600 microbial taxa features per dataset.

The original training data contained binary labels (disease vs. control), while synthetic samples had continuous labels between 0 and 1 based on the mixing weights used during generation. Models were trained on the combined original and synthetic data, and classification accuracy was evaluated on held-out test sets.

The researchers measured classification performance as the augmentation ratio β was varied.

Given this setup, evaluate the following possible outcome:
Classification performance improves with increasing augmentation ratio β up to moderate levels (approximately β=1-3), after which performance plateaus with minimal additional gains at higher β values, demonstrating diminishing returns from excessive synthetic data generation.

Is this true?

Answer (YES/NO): NO